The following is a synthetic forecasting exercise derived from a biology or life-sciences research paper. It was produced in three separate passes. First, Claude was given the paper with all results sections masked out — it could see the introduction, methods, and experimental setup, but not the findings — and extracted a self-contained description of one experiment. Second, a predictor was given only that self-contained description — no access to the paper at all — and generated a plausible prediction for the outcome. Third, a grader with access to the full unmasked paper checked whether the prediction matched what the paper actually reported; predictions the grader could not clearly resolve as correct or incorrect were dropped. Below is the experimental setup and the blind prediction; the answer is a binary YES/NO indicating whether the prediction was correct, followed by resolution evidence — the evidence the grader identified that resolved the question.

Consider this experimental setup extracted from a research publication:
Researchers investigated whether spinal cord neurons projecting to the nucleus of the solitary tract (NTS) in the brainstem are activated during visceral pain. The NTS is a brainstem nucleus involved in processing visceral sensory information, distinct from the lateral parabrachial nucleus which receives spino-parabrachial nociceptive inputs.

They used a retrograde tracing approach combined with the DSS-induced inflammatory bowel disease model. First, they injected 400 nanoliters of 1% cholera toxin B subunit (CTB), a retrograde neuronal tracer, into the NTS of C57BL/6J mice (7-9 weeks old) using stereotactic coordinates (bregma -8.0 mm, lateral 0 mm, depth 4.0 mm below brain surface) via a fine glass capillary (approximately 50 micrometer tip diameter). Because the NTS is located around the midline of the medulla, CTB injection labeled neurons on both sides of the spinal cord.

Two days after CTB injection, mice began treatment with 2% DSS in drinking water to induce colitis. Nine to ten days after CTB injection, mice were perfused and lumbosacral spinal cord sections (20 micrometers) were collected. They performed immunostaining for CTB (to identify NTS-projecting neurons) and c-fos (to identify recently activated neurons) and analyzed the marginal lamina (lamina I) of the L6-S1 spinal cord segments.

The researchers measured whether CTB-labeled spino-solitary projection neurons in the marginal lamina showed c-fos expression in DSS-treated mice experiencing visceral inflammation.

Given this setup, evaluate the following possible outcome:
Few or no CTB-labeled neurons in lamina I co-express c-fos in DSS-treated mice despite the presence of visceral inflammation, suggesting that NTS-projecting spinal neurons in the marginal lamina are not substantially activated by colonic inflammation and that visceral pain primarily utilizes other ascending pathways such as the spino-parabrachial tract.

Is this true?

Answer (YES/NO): NO